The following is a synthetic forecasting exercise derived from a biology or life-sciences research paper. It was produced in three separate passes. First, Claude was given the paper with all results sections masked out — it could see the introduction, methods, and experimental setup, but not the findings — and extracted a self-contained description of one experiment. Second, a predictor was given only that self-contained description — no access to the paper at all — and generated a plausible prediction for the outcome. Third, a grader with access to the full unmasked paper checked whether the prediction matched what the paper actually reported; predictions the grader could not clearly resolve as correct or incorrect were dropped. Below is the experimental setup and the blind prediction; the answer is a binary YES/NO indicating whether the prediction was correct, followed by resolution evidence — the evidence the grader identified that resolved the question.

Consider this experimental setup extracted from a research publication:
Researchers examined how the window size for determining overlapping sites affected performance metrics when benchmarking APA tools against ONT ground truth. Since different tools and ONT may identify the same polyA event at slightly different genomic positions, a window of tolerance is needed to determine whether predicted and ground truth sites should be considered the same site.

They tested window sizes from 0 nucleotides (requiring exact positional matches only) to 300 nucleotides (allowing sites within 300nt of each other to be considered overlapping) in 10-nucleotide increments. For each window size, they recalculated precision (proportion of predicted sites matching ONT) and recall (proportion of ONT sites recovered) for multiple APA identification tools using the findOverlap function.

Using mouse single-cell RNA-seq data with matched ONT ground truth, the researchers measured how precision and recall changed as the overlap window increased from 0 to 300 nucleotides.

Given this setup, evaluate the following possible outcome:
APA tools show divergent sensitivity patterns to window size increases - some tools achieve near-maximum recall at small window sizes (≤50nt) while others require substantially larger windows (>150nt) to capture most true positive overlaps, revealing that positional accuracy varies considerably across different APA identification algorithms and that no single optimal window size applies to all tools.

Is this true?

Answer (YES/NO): NO